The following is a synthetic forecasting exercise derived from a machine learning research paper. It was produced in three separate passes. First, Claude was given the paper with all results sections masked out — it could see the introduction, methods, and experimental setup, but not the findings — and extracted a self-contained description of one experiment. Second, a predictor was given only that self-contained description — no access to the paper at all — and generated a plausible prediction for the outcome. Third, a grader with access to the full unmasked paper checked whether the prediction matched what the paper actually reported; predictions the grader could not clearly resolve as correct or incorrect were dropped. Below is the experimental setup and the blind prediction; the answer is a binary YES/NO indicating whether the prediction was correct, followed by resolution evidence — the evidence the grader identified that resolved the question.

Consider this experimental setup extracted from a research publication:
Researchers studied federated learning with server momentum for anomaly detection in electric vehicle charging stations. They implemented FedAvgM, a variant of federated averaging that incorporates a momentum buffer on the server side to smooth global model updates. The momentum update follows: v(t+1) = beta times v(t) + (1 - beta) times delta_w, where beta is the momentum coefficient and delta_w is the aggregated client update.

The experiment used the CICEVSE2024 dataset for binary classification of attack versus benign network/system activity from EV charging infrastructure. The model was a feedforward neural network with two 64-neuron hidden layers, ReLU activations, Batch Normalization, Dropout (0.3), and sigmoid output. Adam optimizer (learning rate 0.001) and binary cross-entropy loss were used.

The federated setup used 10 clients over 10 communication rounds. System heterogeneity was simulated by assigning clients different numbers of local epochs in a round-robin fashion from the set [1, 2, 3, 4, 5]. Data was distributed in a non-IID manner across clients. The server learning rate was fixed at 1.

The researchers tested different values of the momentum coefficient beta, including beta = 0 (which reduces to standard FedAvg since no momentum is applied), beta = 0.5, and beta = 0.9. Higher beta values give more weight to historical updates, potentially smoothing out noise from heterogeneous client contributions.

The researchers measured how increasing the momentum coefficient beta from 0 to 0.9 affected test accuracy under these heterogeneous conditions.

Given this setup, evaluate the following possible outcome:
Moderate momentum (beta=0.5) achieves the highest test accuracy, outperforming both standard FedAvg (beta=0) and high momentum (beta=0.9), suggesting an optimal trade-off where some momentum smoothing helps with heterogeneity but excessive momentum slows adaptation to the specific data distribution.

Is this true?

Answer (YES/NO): NO